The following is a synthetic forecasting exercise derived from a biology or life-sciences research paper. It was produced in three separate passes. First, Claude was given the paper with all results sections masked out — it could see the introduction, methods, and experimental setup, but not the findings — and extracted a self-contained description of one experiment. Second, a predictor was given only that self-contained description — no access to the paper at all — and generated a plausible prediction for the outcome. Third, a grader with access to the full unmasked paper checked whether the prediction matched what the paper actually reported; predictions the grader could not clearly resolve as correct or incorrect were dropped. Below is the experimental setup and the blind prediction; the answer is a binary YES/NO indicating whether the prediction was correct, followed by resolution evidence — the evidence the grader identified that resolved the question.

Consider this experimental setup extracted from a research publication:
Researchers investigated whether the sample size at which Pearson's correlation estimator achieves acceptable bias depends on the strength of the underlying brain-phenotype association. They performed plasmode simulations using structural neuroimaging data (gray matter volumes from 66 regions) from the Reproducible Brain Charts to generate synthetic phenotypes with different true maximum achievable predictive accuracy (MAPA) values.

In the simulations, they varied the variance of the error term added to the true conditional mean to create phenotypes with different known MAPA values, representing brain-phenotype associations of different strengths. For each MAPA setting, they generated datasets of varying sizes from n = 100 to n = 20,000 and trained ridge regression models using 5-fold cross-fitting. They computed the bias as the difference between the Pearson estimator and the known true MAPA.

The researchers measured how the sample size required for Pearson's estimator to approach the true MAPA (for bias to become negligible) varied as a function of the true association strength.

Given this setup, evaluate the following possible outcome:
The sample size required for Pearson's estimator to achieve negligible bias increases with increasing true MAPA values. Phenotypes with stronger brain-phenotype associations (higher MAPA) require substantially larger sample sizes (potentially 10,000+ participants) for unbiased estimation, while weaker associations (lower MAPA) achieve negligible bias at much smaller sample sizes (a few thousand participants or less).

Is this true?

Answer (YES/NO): NO